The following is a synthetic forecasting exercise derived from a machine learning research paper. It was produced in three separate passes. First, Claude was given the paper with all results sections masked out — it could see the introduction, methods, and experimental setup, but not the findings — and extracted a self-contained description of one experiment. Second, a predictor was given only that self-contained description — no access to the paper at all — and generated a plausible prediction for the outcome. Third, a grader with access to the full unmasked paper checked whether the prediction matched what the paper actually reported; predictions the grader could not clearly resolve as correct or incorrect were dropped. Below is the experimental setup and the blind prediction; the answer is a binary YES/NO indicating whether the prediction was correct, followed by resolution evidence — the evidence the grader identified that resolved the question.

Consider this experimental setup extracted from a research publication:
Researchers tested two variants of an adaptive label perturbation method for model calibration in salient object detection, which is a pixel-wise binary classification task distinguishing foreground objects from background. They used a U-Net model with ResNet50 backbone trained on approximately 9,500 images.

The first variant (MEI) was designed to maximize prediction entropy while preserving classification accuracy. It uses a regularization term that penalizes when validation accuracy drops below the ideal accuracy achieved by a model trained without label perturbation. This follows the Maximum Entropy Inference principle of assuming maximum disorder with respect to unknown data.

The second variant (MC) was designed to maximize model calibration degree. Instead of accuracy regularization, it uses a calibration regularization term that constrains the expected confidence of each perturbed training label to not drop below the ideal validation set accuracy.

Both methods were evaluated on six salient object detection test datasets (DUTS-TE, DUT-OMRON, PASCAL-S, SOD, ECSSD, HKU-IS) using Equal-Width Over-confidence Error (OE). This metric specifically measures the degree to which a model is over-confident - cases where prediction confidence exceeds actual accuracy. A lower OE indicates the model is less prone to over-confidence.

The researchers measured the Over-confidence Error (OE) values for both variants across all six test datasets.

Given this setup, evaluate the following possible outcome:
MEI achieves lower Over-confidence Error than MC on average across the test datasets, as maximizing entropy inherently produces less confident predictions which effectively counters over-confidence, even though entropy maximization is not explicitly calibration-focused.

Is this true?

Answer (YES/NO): YES